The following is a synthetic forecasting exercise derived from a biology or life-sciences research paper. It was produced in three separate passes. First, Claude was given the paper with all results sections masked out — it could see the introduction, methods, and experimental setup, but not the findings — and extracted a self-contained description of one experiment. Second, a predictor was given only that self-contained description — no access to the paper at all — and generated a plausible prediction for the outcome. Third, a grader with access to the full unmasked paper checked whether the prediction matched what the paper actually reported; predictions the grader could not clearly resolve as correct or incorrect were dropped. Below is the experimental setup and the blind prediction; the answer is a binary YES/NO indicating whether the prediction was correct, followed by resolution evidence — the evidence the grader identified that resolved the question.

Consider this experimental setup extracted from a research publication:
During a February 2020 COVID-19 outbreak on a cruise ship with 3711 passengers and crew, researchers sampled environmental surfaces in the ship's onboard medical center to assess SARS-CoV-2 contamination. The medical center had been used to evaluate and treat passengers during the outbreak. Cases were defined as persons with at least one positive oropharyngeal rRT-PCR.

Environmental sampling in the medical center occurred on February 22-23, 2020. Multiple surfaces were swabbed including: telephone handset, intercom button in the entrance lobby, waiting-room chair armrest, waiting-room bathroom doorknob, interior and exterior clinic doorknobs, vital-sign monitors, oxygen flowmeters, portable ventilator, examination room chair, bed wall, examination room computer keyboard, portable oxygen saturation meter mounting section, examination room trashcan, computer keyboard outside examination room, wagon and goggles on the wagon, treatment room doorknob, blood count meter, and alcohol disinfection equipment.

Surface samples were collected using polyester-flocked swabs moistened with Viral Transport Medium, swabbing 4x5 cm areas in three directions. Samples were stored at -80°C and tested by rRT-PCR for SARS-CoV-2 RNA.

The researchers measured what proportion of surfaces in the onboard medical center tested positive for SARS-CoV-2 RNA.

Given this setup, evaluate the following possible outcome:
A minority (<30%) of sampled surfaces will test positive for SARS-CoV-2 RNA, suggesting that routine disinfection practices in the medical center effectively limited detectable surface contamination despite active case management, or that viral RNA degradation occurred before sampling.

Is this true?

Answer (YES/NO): NO